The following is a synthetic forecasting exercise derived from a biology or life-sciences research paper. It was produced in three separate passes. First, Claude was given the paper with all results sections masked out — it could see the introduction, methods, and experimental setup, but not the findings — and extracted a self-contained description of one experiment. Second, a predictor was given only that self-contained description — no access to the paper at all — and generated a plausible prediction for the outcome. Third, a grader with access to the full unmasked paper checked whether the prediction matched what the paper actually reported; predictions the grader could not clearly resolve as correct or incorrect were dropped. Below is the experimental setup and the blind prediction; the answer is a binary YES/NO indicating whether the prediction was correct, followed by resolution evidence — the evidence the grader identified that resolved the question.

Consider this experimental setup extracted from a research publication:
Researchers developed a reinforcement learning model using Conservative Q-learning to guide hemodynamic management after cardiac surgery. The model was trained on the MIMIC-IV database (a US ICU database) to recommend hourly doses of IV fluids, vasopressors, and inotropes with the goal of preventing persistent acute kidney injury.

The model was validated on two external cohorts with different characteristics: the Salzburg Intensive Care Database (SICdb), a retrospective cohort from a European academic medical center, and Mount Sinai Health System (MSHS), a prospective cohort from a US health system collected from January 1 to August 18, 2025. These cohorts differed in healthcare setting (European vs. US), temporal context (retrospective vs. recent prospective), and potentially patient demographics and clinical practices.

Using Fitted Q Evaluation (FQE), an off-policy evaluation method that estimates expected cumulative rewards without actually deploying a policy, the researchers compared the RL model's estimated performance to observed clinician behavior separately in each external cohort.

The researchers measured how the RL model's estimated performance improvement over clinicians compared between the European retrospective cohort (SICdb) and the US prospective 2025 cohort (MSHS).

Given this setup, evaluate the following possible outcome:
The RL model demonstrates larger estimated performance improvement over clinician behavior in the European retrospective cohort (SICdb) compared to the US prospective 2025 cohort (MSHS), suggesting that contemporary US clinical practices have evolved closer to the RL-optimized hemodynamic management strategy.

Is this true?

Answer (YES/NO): YES